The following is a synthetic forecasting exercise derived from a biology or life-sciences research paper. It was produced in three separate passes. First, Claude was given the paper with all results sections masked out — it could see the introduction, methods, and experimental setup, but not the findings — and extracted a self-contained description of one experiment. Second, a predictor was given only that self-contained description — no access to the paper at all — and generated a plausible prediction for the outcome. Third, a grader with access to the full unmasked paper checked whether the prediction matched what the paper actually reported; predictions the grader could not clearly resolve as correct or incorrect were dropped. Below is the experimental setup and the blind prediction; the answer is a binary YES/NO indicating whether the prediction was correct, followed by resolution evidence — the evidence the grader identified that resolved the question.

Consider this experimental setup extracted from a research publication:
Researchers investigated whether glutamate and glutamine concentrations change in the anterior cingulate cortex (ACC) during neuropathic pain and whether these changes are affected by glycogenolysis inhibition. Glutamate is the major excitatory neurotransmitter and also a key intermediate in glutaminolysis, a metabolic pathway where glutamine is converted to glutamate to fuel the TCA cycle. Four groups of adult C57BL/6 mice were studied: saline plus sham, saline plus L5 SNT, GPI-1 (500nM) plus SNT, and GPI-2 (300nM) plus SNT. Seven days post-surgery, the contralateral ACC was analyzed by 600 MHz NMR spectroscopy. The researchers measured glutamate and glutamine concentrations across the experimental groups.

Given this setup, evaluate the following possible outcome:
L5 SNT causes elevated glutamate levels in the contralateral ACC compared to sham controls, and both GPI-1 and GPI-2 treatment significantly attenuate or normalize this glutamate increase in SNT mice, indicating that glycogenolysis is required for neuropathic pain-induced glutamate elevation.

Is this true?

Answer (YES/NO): NO